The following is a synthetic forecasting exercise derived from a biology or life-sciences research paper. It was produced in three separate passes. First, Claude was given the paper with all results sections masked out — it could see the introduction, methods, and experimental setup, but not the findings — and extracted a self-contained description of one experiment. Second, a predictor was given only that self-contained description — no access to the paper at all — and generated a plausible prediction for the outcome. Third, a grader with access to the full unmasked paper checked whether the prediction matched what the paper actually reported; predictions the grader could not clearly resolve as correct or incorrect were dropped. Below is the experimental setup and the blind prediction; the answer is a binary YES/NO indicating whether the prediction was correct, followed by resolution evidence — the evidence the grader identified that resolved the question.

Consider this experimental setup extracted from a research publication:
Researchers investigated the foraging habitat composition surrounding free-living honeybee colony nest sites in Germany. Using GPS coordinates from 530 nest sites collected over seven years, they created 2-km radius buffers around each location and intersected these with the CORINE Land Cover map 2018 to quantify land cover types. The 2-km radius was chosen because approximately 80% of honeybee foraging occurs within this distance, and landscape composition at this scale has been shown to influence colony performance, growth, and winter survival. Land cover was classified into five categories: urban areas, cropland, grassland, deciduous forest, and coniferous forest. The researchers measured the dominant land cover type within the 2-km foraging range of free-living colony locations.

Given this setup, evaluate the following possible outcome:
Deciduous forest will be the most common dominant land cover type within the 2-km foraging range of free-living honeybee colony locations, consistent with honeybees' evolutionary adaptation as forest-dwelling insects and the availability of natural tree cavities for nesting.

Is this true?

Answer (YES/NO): NO